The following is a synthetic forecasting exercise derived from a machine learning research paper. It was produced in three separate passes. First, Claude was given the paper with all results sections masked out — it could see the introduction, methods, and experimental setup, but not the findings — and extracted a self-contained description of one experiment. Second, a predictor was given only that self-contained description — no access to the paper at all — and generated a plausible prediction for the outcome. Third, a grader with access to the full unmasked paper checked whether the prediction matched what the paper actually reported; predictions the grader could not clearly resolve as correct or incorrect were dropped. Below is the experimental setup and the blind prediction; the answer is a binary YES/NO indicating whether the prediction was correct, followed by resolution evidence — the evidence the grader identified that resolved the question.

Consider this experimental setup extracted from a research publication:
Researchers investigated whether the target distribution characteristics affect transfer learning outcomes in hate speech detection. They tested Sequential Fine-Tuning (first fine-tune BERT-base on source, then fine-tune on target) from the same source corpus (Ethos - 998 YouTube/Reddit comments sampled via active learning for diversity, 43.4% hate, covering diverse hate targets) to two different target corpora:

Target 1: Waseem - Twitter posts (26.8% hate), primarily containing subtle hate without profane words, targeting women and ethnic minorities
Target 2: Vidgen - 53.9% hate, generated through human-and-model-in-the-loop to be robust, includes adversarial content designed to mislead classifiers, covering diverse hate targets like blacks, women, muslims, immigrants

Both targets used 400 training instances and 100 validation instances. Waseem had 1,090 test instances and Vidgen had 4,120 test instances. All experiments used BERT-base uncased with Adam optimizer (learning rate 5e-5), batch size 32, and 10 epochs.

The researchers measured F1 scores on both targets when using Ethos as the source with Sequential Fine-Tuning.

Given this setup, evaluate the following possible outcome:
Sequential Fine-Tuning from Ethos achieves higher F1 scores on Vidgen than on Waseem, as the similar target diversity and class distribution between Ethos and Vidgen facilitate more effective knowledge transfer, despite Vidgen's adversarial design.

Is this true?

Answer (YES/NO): YES